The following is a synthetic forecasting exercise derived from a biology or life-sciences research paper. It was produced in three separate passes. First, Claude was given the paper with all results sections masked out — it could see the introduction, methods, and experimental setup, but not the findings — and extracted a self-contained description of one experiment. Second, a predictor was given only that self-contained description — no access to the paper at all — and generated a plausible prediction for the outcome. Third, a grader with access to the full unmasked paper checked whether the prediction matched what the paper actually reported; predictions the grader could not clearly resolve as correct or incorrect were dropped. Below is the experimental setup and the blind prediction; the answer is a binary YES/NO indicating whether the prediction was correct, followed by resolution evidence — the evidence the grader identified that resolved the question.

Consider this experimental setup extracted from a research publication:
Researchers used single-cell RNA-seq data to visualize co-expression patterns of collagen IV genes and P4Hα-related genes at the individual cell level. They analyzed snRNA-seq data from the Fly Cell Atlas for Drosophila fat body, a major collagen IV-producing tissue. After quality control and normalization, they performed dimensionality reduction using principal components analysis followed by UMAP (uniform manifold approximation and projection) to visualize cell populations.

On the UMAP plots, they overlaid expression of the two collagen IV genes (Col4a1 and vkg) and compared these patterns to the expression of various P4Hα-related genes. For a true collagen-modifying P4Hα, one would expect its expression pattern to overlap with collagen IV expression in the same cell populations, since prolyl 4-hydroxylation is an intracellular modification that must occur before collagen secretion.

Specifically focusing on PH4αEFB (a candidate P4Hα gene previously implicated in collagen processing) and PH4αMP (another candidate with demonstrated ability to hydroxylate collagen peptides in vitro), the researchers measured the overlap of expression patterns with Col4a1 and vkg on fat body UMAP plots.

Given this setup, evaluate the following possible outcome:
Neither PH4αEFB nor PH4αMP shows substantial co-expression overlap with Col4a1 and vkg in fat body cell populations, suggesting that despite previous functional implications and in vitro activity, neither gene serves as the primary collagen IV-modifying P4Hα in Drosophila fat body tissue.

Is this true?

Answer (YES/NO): NO